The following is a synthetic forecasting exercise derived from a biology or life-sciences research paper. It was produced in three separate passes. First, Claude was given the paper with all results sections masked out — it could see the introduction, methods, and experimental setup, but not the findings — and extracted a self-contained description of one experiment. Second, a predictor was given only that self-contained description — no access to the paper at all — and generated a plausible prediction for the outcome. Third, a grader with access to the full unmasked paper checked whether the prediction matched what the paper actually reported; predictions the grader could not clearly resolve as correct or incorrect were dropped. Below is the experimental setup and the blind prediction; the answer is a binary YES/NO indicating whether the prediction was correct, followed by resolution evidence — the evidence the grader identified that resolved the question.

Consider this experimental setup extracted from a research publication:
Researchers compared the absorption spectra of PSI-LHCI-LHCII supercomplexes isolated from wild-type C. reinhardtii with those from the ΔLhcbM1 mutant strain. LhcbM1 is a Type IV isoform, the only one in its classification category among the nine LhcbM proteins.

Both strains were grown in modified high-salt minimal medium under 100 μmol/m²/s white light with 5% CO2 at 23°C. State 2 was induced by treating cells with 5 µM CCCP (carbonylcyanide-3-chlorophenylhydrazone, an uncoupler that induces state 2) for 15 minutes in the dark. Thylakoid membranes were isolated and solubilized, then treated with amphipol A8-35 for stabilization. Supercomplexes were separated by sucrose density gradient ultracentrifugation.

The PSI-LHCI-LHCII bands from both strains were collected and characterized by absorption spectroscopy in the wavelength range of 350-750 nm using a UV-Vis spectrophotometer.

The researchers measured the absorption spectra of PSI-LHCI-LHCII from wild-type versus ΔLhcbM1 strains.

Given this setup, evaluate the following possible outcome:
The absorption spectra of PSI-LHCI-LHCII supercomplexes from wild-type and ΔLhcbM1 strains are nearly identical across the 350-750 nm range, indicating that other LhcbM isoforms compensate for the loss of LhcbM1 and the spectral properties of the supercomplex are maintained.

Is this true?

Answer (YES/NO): YES